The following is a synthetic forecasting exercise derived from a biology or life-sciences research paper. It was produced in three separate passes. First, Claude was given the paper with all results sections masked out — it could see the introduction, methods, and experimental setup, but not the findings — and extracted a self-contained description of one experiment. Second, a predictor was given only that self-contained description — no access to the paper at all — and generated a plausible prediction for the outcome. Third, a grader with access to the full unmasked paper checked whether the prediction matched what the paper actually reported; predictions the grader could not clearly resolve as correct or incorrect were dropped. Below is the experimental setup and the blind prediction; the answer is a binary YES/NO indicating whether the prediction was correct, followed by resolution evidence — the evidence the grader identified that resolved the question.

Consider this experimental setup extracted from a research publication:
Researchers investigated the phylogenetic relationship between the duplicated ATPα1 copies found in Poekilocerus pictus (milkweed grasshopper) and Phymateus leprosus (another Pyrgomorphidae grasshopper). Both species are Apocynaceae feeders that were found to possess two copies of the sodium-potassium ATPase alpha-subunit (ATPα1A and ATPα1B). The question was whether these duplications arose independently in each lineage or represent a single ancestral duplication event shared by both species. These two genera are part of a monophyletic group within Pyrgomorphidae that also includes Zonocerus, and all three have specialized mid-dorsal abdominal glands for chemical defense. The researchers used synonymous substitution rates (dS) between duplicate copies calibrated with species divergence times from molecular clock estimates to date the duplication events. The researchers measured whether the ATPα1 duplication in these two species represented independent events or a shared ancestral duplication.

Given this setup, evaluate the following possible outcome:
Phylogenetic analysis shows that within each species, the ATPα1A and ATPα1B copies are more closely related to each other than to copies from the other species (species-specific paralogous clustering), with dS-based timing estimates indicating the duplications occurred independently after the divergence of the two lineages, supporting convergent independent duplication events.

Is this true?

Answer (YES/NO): NO